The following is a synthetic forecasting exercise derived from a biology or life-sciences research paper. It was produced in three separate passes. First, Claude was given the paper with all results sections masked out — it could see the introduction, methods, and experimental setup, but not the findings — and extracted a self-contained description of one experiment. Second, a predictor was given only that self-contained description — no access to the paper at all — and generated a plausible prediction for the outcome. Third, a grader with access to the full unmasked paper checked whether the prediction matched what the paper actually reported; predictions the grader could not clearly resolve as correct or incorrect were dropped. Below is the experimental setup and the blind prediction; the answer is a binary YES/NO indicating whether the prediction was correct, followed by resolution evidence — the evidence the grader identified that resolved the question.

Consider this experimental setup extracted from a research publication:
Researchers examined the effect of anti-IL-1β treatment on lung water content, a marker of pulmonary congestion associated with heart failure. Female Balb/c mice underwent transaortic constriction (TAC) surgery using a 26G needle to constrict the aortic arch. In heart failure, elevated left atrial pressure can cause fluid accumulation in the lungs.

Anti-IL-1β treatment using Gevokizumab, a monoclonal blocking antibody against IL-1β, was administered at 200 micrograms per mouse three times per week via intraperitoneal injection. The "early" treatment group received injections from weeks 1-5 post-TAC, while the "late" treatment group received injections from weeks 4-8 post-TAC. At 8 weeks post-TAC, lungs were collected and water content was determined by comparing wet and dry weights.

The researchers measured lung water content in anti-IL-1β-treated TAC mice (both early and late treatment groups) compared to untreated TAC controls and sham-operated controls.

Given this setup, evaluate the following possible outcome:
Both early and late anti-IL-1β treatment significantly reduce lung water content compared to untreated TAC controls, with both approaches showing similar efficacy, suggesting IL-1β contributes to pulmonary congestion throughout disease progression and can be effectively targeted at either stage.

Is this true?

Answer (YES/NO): NO